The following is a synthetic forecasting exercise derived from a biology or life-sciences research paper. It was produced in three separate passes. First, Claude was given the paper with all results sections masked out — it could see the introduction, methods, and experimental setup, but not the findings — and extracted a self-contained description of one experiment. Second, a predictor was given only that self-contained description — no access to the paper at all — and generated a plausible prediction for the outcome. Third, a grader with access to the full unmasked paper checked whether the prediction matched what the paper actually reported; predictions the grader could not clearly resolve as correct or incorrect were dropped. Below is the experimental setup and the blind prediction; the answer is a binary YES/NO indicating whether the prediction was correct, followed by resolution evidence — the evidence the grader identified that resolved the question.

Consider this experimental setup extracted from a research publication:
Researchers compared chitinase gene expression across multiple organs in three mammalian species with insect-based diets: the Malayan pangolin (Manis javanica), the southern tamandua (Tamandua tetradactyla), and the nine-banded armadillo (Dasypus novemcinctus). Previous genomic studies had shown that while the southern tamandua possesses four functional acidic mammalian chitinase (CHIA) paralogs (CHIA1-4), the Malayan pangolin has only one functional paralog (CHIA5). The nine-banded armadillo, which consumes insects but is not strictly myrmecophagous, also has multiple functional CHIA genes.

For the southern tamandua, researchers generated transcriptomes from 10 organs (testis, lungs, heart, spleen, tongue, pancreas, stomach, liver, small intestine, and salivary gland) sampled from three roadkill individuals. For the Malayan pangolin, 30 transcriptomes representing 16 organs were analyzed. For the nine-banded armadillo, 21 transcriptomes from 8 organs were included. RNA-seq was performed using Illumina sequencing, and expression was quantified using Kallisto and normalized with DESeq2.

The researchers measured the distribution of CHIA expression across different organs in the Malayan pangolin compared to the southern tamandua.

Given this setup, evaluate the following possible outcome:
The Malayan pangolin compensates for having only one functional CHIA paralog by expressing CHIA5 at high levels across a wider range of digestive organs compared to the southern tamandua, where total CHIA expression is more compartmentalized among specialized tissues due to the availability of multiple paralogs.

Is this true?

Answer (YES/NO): YES